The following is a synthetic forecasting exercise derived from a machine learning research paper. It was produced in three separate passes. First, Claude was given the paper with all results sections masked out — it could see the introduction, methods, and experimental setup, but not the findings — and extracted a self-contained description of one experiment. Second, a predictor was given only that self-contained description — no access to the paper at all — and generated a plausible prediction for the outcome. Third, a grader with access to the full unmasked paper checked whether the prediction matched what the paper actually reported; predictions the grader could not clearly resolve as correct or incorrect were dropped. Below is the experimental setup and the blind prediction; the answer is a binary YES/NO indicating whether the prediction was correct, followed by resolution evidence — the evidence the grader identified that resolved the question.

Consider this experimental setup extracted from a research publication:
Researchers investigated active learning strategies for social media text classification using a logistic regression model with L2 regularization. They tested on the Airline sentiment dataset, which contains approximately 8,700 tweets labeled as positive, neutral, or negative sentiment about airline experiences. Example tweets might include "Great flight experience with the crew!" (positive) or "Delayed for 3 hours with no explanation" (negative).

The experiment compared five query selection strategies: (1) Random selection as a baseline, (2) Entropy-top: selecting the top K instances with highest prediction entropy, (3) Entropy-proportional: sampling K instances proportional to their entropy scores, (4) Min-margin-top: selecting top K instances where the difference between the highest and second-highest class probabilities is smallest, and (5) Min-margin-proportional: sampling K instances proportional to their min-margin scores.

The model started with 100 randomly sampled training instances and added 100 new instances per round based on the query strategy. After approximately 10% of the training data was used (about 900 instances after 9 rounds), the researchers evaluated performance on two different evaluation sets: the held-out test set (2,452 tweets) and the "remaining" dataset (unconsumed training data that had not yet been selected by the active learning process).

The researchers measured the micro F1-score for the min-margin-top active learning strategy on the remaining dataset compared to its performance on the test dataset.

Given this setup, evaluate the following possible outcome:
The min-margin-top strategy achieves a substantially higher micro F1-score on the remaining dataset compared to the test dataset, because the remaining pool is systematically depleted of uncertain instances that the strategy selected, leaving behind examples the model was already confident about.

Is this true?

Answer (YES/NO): YES